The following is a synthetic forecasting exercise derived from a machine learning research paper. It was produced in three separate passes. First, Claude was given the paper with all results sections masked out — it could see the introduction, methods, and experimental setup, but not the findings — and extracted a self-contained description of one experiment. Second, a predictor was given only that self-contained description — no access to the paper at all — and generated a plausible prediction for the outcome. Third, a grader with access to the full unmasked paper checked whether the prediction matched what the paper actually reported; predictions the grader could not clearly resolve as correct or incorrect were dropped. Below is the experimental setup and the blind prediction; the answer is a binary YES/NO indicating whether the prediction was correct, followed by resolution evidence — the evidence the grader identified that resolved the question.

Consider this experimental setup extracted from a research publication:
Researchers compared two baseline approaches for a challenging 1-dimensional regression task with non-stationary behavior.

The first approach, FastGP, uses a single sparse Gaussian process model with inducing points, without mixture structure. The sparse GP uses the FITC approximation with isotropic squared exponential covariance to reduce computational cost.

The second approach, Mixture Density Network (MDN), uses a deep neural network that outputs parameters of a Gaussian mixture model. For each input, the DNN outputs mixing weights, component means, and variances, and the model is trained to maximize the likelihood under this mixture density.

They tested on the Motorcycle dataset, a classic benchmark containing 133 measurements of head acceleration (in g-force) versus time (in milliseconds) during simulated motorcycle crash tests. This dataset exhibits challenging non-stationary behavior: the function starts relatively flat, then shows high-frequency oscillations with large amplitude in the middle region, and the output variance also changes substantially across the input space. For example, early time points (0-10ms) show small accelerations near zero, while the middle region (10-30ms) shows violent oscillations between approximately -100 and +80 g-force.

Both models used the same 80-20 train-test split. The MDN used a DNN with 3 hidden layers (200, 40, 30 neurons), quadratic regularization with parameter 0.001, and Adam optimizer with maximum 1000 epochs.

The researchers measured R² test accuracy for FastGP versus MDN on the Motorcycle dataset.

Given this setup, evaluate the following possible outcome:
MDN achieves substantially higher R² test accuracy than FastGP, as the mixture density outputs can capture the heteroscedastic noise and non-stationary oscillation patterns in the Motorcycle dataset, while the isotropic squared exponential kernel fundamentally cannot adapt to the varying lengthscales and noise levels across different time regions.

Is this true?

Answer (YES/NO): NO